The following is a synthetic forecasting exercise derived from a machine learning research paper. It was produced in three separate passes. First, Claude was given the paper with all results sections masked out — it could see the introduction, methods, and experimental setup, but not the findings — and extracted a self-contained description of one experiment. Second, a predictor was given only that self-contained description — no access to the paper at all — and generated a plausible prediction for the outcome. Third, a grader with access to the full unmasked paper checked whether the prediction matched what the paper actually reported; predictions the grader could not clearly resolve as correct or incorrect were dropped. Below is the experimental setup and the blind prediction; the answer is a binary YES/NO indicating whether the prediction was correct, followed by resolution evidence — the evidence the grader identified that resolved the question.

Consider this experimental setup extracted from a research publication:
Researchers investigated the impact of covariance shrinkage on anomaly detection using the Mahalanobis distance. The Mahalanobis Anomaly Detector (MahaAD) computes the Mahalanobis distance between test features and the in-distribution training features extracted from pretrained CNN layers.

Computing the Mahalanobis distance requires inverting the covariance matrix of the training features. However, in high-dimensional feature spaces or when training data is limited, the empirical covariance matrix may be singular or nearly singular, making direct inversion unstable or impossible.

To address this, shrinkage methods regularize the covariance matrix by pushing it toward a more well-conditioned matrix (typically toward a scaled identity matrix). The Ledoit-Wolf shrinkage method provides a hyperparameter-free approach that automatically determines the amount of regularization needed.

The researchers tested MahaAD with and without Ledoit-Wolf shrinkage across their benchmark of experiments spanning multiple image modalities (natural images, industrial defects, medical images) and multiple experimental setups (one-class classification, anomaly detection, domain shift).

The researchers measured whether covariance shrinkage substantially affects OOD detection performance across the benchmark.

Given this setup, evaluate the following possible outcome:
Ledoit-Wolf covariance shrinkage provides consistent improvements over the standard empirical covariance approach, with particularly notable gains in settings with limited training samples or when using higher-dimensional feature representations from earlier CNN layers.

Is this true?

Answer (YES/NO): NO